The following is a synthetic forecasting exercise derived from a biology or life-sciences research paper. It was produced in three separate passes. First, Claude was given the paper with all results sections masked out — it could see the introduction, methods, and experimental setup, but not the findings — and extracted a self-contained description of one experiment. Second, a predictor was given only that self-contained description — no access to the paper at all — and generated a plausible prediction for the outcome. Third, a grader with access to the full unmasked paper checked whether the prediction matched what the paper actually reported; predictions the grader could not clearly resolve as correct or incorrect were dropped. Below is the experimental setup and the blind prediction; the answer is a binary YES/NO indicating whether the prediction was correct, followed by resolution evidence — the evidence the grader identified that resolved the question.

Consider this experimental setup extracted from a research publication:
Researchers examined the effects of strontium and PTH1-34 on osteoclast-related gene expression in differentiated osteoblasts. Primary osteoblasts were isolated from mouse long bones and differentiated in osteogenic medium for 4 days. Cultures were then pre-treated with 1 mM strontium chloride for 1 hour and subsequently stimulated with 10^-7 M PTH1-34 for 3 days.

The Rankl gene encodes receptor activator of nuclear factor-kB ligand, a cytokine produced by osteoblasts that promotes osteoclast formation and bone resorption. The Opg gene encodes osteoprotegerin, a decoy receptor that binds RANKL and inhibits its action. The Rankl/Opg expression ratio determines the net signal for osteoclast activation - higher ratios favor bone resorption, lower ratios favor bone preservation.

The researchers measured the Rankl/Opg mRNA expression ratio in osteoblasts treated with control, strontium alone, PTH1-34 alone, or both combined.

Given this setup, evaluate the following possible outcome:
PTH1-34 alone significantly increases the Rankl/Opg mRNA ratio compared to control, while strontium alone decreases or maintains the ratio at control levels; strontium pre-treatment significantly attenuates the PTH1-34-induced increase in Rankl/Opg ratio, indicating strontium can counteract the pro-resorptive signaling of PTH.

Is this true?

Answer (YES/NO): NO